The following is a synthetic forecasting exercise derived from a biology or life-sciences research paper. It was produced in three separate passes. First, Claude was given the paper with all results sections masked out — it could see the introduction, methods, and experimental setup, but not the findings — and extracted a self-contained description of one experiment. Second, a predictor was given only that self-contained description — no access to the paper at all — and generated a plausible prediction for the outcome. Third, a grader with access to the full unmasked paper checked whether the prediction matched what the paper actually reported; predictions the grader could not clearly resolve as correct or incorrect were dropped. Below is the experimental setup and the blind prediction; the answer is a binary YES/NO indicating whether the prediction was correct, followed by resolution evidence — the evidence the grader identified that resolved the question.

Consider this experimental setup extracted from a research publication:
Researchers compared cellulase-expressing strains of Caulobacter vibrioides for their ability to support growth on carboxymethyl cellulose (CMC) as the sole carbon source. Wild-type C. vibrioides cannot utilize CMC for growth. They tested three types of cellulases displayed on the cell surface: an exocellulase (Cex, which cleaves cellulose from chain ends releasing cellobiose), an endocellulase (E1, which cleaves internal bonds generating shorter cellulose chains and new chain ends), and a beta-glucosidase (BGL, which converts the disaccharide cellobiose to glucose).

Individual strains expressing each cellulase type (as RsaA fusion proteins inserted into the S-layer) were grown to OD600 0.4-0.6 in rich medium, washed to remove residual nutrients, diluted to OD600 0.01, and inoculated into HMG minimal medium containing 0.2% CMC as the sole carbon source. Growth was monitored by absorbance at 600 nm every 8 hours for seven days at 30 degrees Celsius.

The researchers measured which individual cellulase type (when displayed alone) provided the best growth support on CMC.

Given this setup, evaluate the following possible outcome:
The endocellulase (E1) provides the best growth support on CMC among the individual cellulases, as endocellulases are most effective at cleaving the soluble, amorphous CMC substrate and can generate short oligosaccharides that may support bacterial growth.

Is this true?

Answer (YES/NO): NO